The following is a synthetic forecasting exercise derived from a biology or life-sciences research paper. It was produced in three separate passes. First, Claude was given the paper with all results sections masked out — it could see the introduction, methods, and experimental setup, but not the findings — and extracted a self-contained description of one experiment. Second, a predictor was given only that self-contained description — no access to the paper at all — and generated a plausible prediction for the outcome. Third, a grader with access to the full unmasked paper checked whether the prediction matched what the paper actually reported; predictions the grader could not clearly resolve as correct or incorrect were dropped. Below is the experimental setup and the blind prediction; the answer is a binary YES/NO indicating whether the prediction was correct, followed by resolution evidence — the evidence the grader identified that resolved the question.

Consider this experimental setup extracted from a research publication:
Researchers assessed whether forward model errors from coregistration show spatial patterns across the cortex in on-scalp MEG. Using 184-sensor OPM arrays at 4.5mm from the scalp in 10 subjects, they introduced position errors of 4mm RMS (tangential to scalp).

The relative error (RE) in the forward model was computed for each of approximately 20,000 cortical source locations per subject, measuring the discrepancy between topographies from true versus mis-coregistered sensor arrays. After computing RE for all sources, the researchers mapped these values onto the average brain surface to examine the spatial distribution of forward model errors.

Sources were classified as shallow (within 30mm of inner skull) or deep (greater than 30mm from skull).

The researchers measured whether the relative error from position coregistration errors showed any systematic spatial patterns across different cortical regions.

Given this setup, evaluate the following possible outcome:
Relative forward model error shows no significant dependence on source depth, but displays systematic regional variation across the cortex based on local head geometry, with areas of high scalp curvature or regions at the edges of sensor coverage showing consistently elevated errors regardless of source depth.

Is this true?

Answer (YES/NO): NO